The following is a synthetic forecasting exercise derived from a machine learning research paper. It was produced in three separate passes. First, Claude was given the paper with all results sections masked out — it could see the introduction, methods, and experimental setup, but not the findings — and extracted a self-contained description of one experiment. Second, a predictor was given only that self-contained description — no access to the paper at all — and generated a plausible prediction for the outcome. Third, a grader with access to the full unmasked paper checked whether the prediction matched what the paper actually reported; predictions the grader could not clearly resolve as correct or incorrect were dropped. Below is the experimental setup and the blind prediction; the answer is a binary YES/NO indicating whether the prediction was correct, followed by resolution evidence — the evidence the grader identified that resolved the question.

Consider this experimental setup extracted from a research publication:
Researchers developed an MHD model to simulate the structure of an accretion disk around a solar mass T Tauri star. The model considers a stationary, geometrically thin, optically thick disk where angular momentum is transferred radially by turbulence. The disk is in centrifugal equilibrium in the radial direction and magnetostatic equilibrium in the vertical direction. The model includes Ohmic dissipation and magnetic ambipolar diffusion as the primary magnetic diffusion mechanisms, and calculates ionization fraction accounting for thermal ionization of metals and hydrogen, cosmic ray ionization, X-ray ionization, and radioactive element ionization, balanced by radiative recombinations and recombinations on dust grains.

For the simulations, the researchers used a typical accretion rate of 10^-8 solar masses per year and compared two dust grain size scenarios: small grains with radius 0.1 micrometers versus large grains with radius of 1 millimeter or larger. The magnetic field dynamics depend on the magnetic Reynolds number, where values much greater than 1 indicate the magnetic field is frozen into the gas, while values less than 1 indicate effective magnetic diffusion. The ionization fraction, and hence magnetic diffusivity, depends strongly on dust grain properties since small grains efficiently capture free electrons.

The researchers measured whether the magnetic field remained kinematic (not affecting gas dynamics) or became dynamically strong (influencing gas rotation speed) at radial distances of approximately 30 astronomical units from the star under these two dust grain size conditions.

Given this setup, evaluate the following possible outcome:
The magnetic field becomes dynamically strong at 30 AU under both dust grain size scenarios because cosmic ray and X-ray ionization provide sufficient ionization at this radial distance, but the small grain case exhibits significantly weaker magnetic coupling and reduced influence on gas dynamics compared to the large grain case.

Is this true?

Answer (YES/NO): NO